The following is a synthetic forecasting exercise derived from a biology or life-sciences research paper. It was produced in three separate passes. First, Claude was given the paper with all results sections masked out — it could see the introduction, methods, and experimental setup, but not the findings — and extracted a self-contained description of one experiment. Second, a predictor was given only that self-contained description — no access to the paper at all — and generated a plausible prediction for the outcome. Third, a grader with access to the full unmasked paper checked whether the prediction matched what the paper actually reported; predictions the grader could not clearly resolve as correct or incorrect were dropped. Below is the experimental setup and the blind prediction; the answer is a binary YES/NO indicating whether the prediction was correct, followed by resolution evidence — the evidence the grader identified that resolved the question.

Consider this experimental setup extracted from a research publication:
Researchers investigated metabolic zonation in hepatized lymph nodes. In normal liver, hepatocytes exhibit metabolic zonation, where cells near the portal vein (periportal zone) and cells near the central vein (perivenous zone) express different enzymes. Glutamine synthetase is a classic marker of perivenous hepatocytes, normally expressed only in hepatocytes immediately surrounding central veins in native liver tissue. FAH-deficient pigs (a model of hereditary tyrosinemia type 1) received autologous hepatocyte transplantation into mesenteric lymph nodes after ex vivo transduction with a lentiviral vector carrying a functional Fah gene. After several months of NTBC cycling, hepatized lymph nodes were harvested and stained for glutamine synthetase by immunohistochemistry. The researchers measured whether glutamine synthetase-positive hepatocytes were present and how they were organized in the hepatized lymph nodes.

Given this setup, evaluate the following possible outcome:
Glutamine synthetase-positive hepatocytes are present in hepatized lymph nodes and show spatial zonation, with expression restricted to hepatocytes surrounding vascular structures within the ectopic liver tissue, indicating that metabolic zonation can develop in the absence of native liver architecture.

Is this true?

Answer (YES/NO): YES